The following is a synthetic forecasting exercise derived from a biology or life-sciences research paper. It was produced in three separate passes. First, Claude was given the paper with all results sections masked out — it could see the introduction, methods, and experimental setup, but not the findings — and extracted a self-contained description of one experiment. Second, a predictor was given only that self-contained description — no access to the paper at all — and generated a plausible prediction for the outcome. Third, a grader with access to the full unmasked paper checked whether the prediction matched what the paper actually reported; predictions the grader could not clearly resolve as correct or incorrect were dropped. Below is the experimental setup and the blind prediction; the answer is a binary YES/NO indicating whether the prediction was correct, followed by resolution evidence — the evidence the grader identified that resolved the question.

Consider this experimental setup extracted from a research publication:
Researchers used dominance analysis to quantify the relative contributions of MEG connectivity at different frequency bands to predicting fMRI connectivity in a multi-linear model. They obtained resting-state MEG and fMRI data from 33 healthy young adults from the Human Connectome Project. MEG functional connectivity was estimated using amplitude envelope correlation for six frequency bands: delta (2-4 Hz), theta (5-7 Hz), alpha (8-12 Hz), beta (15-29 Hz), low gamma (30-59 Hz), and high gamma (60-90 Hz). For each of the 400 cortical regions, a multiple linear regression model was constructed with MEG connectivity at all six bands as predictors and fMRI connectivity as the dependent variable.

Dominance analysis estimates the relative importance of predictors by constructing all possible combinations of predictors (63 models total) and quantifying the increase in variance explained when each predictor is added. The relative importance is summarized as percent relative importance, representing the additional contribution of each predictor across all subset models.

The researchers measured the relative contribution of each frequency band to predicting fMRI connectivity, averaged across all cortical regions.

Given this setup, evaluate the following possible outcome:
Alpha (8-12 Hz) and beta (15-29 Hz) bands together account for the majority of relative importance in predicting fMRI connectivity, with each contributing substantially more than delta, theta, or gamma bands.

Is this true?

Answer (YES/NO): NO